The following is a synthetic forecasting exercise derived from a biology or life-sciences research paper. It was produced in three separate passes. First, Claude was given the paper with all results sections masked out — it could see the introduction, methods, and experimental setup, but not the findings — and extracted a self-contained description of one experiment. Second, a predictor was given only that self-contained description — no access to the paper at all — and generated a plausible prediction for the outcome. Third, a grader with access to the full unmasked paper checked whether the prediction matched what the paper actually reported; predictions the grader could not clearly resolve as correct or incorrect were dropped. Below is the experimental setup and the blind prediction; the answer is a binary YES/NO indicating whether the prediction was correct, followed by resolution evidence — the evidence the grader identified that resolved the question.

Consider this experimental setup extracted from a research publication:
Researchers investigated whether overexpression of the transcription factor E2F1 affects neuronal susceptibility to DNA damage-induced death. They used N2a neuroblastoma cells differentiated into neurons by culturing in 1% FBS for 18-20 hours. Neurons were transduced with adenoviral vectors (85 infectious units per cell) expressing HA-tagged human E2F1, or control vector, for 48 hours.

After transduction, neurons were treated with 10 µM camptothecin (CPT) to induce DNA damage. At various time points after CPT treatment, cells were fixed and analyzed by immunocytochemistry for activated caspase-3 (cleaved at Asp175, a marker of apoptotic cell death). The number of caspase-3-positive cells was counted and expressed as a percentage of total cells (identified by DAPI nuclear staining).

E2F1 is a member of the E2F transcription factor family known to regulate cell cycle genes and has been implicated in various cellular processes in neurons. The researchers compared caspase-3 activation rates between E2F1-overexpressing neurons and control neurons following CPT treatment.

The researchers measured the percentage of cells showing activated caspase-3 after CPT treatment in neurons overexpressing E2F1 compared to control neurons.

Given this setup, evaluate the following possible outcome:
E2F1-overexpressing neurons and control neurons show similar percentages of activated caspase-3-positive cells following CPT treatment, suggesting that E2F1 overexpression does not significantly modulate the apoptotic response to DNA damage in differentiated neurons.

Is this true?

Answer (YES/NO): NO